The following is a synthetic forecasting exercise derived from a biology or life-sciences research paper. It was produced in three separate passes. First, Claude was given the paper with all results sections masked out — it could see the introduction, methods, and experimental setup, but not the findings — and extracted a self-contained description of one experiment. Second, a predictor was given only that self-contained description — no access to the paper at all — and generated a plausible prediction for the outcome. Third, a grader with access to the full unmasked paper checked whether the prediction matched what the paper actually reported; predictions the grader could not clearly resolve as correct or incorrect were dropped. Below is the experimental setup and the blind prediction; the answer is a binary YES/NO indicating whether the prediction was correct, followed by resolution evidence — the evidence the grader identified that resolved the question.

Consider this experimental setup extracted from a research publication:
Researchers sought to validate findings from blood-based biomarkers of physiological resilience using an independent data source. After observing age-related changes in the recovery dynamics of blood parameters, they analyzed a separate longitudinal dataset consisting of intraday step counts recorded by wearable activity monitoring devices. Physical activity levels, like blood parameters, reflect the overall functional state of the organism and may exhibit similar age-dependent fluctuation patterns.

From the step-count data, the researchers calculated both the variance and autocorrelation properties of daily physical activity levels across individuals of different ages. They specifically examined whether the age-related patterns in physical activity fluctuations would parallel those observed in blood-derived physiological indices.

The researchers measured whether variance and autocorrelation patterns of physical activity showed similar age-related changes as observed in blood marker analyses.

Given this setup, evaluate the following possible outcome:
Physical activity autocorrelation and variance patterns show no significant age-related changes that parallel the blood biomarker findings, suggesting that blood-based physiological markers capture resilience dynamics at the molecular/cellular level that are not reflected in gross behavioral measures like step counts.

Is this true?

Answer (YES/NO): NO